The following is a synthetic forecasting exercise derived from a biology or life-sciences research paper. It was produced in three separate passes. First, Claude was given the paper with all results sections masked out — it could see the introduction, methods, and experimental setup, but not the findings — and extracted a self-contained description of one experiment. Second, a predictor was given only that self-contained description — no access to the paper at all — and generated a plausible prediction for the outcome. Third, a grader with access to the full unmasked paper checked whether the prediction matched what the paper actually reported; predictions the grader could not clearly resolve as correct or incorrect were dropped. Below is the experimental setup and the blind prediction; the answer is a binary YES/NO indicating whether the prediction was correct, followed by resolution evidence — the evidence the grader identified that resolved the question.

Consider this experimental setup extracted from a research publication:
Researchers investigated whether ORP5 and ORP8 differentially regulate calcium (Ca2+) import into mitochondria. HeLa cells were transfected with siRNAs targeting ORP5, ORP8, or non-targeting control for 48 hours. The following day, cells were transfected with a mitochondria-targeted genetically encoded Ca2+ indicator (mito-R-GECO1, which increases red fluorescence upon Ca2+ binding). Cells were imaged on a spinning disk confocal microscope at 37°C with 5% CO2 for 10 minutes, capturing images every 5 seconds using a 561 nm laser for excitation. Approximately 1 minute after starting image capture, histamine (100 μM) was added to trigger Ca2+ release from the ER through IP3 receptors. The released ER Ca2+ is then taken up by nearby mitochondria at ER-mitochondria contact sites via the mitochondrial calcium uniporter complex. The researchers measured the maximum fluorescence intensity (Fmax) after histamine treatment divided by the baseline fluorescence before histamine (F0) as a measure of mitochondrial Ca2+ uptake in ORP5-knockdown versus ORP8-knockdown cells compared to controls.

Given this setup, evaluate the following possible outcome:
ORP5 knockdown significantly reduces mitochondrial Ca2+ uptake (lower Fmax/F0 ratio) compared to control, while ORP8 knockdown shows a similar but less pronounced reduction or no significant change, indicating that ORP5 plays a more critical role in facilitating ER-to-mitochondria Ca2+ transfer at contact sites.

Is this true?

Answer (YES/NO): NO